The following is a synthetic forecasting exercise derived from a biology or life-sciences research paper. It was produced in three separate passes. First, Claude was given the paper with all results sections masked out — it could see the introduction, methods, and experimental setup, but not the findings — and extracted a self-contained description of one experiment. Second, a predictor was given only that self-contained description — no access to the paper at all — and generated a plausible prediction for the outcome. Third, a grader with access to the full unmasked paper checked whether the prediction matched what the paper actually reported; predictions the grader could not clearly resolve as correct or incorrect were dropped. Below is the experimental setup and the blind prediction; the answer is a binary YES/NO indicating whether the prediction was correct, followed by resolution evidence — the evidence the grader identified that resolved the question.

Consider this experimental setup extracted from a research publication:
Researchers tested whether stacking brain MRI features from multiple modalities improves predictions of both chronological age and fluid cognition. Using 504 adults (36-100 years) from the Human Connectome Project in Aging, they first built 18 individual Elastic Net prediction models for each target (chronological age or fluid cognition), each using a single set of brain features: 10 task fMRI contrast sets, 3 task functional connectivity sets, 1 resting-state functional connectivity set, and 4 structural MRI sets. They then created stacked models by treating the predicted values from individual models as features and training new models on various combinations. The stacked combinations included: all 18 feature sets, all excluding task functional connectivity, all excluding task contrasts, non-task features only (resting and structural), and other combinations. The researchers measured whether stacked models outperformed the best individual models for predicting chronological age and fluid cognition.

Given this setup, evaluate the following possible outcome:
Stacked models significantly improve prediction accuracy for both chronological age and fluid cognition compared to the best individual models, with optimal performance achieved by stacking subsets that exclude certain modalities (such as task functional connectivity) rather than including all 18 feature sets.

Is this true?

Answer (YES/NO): NO